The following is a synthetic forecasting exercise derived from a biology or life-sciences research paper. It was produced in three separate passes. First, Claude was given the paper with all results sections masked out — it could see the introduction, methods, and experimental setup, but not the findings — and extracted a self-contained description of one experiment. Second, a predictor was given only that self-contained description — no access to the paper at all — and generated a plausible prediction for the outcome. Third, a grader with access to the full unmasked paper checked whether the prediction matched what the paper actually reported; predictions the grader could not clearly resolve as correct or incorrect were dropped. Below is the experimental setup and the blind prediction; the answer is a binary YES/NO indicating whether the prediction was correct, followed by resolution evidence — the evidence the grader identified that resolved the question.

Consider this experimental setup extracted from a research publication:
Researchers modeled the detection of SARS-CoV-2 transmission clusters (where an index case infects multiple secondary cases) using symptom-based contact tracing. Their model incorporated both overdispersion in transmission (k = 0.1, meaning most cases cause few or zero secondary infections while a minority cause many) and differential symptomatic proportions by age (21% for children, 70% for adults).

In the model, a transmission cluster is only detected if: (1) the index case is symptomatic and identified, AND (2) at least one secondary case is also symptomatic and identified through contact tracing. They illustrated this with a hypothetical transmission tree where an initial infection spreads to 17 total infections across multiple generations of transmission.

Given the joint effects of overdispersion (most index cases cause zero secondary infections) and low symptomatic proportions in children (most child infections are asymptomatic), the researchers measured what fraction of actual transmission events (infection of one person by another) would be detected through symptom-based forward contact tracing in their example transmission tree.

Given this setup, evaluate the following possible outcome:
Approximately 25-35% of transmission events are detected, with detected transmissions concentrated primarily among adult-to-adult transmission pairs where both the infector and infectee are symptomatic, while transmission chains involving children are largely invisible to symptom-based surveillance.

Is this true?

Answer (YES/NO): NO